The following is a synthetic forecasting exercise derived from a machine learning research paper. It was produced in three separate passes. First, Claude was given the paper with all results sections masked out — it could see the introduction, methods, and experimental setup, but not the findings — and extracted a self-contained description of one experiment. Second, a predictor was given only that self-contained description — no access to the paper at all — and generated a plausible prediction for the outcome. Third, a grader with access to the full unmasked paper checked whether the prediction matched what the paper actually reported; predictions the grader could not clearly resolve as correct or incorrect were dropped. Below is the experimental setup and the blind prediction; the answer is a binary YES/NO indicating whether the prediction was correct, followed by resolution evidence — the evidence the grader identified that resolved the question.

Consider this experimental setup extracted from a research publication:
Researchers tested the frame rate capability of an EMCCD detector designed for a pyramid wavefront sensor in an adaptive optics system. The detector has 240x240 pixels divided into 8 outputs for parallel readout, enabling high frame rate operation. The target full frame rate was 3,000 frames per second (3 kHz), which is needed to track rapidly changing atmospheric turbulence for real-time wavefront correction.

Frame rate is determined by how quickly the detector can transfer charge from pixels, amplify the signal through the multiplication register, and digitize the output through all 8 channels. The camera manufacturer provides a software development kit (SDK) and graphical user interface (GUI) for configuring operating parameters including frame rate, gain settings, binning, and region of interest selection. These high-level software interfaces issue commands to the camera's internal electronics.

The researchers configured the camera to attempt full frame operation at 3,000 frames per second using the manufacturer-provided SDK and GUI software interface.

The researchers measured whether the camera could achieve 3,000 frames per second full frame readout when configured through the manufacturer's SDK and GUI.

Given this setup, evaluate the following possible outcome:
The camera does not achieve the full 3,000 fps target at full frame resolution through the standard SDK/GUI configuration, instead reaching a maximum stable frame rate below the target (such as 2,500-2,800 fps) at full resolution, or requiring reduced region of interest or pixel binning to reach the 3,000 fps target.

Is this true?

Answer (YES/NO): NO